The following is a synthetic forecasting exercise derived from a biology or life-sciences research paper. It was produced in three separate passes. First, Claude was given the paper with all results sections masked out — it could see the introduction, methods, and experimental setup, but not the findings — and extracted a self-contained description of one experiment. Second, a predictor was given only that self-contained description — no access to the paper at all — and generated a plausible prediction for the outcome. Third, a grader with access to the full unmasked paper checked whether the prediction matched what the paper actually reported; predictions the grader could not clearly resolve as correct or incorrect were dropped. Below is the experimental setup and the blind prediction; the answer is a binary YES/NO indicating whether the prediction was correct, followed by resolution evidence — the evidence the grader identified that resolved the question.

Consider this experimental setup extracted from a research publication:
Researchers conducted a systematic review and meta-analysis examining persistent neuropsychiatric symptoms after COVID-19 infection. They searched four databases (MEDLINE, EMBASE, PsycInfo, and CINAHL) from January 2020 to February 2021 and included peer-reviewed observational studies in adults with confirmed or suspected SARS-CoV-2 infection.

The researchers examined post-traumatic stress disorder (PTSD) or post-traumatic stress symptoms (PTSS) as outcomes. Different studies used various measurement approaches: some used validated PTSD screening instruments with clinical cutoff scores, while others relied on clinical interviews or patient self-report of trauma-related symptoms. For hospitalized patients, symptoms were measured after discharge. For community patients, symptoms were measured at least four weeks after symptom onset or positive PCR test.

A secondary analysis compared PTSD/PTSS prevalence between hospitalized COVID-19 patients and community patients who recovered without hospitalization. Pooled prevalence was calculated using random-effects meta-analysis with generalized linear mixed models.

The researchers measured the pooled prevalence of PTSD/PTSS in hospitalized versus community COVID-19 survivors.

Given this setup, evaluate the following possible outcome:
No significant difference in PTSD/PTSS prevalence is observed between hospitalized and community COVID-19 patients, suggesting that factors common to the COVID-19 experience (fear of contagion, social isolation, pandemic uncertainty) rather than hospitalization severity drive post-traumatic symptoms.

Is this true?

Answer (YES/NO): YES